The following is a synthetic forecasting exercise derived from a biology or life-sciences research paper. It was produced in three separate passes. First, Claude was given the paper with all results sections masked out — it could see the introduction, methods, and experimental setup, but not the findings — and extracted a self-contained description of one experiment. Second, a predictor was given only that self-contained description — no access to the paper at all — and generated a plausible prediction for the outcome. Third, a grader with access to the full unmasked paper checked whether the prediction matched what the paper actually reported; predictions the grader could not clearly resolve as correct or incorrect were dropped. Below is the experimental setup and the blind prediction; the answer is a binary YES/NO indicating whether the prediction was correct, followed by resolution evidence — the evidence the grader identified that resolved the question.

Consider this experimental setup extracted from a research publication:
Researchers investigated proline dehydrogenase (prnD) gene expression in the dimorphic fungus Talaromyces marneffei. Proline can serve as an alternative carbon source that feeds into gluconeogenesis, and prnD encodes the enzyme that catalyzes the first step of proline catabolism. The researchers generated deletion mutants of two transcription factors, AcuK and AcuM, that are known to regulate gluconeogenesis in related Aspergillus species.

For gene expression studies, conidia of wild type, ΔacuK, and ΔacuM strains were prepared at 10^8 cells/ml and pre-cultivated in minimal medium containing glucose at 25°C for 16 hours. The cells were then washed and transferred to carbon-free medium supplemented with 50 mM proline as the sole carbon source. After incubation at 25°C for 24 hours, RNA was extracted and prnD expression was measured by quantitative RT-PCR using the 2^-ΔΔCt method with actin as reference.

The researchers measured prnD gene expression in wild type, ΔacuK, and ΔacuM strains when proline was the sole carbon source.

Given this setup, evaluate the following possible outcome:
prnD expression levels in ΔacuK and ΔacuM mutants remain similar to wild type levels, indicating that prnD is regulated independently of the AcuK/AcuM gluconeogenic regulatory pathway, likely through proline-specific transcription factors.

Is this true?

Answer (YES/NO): NO